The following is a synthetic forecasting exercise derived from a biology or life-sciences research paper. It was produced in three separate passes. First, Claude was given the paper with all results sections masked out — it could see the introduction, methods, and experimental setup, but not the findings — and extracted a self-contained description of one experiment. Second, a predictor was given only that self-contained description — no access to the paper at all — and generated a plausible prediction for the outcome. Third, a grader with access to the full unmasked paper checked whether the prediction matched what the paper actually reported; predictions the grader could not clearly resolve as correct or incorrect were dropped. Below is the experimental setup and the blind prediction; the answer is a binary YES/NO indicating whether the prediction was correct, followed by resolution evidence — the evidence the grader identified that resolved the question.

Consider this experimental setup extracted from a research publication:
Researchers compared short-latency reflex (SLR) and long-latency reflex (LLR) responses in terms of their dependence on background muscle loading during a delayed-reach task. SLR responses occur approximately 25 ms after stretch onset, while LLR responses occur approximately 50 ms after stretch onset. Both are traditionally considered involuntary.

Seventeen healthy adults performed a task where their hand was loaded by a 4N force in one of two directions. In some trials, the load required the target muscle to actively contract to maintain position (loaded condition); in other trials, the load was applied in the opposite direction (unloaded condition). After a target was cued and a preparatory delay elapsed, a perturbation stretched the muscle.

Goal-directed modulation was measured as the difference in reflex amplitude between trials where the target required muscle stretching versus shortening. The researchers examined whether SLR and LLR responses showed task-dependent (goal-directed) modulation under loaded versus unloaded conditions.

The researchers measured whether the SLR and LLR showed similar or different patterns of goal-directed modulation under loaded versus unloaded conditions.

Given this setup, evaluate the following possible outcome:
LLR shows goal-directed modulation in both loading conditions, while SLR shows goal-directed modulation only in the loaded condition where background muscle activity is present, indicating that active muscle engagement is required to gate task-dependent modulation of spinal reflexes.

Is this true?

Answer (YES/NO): NO